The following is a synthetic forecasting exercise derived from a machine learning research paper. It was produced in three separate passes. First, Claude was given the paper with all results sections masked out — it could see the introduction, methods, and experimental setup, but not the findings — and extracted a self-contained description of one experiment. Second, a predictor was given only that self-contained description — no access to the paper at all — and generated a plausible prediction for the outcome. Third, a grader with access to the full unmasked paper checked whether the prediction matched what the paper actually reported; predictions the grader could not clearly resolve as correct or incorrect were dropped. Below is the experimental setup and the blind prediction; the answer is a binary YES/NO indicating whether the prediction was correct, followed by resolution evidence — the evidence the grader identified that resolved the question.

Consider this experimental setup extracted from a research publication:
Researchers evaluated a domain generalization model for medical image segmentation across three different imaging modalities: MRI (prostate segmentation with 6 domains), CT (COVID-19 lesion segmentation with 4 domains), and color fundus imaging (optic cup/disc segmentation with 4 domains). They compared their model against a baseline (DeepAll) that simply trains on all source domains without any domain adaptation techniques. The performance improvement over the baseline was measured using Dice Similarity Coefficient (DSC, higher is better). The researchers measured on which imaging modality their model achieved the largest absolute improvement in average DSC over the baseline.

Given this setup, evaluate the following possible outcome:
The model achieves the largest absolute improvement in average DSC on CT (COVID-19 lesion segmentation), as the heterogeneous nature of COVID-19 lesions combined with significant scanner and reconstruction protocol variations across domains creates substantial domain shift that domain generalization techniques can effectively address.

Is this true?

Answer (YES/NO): NO